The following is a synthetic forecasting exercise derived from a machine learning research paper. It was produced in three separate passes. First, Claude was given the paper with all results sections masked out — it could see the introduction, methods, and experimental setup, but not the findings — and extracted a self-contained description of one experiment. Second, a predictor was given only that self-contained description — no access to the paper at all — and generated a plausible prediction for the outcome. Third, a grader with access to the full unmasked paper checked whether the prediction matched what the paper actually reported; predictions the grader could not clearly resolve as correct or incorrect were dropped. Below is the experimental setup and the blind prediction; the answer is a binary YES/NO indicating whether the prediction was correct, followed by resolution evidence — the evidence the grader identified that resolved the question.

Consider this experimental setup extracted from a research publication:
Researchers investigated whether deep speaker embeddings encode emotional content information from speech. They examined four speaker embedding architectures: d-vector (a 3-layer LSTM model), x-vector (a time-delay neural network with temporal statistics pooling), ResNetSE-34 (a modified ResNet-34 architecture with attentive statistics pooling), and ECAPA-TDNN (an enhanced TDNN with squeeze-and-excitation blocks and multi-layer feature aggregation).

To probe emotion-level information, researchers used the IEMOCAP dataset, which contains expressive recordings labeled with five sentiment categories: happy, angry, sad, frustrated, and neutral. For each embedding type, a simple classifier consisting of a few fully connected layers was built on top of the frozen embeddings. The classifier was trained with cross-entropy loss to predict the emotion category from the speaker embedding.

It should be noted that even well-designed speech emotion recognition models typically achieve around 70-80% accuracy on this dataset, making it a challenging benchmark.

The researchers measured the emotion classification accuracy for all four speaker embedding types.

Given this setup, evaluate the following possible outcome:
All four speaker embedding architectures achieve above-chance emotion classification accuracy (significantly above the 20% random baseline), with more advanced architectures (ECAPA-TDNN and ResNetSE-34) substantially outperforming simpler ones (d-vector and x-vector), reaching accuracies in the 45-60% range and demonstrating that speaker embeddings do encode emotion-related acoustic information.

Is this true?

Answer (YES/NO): NO